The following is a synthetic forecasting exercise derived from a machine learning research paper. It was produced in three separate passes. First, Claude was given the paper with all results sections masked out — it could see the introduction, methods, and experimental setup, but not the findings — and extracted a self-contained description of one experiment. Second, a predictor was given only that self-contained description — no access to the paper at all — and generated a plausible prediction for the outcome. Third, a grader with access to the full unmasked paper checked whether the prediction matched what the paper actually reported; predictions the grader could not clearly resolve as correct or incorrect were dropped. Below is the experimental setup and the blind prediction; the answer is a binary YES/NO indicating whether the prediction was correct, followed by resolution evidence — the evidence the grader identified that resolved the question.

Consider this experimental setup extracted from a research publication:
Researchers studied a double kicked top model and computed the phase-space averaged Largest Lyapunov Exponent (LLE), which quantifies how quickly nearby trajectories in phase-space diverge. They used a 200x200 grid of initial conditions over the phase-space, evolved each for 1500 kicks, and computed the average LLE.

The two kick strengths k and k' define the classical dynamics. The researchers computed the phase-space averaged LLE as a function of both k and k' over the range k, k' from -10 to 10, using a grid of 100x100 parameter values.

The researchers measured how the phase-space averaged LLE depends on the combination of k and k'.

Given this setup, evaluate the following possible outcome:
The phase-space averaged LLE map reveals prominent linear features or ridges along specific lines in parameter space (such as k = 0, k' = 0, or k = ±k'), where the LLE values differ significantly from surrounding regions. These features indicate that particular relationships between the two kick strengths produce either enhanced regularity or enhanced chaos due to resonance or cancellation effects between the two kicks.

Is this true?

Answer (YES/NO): NO